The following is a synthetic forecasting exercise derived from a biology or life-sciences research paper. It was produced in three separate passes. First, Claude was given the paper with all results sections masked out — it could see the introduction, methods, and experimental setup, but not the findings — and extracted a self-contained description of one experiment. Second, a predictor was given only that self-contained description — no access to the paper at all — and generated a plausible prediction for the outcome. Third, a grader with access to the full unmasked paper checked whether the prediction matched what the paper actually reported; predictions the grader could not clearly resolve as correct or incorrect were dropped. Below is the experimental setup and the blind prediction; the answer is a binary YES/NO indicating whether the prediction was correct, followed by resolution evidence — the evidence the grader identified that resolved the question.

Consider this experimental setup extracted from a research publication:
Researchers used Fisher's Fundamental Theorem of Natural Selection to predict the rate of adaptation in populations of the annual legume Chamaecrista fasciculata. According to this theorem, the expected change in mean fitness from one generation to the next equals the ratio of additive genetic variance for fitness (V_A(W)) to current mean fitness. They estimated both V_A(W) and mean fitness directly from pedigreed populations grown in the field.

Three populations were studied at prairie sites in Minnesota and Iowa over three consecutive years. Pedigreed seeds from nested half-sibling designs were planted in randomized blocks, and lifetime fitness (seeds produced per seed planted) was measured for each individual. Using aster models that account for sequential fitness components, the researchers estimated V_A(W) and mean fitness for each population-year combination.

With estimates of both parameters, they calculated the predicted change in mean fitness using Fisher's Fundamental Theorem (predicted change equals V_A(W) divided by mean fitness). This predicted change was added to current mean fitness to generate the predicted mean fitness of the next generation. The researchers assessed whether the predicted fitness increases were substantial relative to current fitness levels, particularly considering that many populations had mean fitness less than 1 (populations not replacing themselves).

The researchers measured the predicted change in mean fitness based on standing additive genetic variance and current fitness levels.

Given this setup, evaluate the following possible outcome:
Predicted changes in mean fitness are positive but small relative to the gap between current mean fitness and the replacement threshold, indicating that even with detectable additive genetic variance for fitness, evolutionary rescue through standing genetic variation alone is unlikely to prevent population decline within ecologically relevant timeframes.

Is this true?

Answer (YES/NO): NO